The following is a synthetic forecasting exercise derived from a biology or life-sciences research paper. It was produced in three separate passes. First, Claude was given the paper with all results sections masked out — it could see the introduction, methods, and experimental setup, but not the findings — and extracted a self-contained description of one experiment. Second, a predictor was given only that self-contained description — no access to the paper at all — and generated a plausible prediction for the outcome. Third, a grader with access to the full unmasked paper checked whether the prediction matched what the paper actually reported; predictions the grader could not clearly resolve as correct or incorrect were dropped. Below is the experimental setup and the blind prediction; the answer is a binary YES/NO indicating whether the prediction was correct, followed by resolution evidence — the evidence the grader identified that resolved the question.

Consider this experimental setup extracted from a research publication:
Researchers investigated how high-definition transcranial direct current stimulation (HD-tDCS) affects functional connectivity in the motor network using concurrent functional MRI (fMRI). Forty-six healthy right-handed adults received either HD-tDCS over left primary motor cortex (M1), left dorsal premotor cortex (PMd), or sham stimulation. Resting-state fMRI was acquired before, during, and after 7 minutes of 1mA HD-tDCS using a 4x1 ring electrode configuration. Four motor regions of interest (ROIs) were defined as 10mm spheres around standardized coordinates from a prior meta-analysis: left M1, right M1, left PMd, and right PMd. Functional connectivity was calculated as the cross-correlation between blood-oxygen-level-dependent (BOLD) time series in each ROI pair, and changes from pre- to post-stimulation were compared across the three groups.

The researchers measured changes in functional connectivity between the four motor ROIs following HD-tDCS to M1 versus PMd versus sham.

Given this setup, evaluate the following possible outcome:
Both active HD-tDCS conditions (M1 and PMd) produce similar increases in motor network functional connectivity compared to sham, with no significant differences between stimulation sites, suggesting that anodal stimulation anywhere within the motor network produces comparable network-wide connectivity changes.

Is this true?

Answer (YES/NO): NO